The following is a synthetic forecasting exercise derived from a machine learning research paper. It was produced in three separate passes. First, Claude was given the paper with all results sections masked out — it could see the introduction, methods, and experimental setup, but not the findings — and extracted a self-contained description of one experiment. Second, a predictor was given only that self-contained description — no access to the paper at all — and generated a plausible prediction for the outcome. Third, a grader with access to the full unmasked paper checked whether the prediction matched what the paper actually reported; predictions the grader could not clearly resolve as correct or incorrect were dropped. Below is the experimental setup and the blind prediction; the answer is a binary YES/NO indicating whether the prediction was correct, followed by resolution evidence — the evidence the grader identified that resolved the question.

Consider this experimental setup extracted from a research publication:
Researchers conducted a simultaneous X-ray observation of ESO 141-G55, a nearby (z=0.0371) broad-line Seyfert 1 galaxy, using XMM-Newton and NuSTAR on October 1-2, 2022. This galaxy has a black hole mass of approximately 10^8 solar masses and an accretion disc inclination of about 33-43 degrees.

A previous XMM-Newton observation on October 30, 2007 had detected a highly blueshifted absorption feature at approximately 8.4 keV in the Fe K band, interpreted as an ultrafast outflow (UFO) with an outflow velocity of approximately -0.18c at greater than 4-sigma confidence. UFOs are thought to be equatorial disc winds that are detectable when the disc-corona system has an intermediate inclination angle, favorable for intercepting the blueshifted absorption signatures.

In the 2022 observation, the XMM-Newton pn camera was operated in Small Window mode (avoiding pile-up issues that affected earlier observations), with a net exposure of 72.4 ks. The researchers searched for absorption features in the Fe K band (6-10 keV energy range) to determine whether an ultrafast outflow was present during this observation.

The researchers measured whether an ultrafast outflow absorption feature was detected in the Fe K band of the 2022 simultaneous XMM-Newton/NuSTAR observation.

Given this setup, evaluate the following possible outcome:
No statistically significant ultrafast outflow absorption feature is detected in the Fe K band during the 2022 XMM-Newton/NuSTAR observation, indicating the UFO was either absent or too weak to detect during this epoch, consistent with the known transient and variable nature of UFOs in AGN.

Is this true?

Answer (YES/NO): YES